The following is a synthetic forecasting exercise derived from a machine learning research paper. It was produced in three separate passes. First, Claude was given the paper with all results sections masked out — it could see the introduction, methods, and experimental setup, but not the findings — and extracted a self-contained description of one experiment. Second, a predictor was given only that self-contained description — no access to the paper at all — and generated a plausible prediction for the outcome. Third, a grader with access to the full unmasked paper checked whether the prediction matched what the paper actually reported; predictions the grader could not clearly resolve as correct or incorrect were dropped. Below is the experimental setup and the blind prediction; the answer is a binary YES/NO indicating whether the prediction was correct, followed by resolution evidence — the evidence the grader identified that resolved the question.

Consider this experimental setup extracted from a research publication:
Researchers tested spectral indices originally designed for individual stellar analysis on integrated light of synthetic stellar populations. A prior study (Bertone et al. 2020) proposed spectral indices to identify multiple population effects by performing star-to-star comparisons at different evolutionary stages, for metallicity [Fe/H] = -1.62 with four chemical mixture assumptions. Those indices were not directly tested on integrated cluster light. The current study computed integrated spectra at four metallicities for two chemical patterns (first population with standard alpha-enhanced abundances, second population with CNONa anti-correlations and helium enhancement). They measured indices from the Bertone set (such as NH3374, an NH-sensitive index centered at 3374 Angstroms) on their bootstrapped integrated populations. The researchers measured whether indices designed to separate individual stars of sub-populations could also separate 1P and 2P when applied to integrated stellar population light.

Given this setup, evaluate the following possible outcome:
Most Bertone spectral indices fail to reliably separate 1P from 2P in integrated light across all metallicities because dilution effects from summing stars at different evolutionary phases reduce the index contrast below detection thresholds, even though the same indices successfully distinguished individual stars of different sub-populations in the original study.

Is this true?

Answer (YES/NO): NO